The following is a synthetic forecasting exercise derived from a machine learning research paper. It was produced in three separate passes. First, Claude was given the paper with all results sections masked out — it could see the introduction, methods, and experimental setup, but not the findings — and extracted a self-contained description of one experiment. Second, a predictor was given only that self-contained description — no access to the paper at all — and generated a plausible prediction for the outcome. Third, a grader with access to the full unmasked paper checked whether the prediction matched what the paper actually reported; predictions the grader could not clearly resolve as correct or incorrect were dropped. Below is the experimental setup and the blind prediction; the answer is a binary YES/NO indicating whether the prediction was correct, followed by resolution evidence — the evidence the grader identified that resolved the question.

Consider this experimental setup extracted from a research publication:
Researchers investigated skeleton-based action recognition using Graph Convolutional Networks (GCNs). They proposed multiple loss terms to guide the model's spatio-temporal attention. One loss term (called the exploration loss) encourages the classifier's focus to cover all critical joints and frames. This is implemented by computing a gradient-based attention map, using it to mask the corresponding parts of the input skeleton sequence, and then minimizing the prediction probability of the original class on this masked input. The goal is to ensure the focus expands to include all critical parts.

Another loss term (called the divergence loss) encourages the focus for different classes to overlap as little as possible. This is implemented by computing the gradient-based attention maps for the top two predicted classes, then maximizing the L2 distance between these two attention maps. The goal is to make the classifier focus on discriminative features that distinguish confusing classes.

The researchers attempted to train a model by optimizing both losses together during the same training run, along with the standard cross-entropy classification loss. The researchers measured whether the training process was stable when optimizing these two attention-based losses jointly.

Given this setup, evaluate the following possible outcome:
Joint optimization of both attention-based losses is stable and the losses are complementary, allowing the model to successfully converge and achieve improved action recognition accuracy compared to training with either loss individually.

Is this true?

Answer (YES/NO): NO